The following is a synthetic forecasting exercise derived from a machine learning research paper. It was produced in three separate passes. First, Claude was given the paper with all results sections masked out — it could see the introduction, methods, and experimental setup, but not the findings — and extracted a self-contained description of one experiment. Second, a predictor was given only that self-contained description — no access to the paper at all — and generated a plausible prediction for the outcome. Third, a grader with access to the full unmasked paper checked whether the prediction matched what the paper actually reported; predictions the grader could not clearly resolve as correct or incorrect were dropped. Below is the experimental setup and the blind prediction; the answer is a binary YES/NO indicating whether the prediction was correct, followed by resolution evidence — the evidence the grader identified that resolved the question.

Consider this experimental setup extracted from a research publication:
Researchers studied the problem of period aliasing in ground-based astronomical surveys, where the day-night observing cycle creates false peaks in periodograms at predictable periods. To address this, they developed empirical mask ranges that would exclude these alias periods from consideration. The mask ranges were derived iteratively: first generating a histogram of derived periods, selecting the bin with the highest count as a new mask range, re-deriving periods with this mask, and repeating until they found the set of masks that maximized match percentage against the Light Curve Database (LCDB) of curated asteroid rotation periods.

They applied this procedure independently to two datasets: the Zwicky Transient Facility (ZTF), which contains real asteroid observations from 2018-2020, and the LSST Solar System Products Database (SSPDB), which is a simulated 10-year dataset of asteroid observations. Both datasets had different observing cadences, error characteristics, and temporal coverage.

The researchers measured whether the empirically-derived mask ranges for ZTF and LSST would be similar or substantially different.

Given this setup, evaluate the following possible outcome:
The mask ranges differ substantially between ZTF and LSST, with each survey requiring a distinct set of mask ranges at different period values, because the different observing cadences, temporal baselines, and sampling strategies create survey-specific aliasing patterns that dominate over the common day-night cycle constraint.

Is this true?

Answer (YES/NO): NO